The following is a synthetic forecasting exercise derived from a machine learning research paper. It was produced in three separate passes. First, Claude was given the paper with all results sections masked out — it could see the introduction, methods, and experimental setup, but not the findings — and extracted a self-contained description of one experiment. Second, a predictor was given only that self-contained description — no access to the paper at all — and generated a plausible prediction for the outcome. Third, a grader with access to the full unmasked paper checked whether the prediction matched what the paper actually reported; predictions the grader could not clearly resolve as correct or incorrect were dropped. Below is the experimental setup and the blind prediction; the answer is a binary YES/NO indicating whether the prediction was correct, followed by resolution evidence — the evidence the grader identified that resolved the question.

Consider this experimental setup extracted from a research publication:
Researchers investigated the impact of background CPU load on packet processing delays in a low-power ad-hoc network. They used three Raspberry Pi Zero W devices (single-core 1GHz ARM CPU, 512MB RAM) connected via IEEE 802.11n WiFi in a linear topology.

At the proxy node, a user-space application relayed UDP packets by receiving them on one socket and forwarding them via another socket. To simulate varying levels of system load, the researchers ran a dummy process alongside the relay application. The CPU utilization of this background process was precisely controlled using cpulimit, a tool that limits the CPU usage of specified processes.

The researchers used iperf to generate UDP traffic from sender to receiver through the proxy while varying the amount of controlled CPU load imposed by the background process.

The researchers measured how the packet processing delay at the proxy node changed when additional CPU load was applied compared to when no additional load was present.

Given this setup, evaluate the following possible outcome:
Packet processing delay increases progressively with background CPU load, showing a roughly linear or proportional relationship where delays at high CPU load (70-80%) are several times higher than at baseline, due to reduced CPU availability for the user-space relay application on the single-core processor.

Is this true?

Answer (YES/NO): NO